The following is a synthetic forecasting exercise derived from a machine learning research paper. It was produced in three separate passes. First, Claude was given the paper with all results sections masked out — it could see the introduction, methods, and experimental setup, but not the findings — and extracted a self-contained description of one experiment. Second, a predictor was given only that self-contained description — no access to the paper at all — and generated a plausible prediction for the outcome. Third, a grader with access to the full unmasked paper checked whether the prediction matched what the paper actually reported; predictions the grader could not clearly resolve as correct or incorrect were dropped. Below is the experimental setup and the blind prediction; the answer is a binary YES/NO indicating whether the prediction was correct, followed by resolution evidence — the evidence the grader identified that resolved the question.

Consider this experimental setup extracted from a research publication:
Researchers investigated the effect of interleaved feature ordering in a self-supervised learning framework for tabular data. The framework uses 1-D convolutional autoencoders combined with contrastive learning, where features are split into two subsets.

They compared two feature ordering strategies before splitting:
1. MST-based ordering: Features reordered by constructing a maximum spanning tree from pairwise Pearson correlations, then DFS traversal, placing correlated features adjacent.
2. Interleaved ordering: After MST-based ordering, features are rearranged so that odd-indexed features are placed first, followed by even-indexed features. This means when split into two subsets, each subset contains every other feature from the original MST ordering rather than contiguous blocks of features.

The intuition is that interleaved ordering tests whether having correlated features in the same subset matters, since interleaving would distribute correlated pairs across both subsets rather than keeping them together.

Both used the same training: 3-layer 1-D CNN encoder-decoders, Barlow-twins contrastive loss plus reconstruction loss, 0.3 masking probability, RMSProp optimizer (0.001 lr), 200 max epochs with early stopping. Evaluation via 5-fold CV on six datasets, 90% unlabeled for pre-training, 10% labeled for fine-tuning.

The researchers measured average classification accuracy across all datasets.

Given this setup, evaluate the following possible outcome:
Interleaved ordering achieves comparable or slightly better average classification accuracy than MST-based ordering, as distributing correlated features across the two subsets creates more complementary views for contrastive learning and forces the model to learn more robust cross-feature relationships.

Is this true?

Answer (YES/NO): NO